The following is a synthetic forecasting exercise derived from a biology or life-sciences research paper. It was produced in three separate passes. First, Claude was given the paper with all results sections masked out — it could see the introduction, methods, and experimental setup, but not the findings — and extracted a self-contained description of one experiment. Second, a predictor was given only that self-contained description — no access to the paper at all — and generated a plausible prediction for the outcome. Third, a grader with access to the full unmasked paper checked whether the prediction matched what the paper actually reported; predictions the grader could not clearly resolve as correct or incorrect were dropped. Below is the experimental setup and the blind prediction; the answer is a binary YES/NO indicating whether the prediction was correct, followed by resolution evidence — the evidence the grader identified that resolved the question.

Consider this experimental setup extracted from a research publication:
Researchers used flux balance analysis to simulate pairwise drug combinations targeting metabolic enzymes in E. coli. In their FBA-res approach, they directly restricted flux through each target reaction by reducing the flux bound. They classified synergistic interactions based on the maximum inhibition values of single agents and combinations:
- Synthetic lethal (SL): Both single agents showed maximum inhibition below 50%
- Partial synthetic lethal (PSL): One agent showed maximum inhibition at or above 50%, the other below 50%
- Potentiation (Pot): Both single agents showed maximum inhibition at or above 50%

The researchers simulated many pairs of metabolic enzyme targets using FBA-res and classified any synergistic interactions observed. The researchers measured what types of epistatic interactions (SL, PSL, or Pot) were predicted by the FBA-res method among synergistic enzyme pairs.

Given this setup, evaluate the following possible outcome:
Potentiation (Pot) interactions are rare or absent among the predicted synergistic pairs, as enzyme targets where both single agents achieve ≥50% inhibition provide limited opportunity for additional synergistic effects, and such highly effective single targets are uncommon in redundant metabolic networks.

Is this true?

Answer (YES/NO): YES